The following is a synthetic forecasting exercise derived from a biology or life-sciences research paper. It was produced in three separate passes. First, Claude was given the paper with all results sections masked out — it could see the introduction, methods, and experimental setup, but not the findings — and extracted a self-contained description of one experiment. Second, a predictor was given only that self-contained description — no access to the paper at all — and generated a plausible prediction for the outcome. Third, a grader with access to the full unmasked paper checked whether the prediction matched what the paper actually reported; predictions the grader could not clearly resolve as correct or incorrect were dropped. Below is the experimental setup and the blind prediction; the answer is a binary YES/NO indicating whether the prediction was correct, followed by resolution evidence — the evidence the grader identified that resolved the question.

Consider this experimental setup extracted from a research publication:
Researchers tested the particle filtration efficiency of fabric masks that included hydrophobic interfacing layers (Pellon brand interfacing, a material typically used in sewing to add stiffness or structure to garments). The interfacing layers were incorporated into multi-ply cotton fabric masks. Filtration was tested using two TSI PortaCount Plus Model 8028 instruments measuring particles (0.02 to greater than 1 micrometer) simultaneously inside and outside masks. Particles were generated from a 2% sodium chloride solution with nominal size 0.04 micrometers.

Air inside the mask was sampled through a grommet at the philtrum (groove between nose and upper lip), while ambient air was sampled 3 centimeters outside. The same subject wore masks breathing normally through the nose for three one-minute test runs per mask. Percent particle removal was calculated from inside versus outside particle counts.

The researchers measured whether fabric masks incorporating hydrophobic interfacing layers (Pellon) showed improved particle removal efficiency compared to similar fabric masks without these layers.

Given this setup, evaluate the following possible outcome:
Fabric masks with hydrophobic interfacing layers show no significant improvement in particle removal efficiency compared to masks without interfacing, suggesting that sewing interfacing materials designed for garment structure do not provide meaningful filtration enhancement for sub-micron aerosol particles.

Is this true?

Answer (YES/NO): NO